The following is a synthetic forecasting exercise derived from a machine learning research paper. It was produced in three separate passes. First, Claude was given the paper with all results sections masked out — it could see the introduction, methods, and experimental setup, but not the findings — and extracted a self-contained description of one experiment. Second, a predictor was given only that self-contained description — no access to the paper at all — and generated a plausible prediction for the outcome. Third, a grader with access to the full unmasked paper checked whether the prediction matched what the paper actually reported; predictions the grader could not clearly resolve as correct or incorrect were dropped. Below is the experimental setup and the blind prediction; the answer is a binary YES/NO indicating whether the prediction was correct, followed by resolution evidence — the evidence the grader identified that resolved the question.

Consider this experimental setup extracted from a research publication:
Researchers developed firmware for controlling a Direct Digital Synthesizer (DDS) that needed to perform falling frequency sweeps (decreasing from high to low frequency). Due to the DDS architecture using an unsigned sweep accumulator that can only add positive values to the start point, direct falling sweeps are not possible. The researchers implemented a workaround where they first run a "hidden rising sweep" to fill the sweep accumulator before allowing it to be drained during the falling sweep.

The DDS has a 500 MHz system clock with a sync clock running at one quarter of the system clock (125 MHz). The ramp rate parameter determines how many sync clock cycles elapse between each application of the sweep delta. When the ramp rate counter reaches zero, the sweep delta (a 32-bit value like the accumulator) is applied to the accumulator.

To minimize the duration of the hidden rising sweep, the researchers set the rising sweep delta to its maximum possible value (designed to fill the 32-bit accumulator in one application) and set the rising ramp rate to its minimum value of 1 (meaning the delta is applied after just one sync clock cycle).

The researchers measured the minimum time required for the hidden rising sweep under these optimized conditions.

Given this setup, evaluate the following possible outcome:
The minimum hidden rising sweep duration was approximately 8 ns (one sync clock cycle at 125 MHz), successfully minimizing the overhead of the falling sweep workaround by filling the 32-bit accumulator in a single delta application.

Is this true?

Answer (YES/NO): YES